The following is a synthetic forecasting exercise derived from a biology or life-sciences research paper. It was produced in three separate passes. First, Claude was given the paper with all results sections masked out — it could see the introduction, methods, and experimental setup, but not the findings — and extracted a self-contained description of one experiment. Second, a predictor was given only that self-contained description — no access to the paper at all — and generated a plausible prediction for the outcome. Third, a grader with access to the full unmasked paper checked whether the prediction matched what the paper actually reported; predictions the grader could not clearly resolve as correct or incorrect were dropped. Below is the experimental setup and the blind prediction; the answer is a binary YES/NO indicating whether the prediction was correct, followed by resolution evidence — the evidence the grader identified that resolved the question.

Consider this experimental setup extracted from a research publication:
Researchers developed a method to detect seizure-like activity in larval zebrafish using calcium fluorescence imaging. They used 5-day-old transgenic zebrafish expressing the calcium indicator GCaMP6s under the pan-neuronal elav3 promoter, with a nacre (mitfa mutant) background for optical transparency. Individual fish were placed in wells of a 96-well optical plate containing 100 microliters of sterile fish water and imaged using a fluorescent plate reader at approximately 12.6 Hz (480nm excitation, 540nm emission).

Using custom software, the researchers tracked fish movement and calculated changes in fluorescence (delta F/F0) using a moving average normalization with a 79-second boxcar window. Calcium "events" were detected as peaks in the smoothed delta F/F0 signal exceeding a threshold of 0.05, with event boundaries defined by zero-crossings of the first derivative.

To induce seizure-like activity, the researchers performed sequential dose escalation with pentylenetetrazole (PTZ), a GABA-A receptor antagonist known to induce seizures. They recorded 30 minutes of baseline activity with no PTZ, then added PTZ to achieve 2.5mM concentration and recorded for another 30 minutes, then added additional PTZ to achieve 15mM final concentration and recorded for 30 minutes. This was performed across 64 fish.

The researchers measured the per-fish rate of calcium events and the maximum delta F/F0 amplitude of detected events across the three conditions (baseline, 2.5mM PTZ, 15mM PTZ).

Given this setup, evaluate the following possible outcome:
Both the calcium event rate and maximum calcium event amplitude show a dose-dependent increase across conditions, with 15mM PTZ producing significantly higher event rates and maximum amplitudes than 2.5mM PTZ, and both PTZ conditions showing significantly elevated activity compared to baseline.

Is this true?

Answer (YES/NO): NO